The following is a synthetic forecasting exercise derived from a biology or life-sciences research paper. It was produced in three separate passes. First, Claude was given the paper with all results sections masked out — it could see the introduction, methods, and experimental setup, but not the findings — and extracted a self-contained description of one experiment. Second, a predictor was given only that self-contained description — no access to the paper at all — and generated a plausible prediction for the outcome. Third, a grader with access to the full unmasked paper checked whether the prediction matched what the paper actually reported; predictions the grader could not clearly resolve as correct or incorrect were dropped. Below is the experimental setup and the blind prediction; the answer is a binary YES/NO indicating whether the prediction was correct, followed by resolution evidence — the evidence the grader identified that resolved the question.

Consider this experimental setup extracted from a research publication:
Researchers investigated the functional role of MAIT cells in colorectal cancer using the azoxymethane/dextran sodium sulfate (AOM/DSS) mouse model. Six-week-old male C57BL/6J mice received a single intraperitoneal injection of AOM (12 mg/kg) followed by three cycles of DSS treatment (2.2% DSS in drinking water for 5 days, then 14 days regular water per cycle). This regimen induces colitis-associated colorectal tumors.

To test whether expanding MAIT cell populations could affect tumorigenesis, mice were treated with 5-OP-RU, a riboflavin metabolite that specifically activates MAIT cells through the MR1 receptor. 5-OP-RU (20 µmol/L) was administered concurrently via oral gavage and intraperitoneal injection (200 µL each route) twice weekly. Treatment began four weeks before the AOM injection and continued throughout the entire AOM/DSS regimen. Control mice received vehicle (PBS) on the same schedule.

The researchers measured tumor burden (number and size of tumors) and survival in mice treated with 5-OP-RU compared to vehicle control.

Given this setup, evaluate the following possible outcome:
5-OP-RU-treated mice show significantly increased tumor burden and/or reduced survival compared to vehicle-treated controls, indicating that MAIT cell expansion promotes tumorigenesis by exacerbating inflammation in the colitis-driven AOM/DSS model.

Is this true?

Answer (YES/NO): NO